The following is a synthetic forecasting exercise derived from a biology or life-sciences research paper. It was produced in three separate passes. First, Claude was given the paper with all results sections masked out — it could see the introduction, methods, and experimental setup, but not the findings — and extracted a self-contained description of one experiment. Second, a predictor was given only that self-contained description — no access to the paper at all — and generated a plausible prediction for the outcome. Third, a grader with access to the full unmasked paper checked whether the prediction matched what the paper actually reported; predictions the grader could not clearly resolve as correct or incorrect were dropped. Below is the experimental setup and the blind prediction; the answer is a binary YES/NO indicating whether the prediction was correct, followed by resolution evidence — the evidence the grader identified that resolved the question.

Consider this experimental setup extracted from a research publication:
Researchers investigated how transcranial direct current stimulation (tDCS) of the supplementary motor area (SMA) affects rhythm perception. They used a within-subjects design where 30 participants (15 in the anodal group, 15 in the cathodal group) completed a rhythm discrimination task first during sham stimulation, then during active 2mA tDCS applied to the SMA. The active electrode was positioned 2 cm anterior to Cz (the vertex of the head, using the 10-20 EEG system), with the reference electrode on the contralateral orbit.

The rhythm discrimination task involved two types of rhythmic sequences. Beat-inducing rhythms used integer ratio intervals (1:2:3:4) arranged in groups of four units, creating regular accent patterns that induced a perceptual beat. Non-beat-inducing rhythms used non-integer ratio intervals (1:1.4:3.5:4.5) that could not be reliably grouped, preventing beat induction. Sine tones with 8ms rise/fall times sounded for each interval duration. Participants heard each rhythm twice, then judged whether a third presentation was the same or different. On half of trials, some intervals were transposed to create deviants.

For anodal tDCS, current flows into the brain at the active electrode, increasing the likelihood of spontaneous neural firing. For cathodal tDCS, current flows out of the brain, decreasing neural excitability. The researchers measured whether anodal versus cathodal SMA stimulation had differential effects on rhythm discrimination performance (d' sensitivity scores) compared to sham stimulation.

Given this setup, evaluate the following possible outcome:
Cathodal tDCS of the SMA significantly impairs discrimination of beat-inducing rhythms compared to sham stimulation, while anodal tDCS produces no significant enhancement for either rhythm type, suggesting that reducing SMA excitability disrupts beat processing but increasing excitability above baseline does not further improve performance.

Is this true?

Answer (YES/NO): NO